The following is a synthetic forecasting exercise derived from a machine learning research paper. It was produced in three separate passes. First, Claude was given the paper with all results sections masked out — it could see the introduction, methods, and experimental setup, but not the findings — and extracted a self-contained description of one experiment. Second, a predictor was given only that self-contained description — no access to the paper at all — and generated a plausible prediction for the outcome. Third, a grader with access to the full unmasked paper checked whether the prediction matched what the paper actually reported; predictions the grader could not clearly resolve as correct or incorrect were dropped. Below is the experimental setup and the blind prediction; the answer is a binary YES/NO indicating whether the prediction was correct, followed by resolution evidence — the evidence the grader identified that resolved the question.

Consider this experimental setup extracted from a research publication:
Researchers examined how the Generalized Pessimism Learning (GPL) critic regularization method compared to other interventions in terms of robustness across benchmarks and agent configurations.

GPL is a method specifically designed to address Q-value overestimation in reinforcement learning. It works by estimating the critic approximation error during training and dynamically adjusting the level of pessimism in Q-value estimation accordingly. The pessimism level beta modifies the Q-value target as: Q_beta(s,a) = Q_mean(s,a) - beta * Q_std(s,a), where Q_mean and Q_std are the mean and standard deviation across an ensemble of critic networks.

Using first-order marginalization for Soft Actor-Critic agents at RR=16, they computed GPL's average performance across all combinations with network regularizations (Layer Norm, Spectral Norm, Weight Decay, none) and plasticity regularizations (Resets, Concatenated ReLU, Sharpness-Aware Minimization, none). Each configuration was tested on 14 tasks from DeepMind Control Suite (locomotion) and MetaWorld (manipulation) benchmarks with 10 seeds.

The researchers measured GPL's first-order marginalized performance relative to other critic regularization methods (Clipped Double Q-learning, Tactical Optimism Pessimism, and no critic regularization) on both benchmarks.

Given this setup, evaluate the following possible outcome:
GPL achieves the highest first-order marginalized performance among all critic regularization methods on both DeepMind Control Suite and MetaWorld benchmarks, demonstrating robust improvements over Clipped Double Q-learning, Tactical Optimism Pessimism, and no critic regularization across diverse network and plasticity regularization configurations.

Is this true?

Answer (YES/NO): NO